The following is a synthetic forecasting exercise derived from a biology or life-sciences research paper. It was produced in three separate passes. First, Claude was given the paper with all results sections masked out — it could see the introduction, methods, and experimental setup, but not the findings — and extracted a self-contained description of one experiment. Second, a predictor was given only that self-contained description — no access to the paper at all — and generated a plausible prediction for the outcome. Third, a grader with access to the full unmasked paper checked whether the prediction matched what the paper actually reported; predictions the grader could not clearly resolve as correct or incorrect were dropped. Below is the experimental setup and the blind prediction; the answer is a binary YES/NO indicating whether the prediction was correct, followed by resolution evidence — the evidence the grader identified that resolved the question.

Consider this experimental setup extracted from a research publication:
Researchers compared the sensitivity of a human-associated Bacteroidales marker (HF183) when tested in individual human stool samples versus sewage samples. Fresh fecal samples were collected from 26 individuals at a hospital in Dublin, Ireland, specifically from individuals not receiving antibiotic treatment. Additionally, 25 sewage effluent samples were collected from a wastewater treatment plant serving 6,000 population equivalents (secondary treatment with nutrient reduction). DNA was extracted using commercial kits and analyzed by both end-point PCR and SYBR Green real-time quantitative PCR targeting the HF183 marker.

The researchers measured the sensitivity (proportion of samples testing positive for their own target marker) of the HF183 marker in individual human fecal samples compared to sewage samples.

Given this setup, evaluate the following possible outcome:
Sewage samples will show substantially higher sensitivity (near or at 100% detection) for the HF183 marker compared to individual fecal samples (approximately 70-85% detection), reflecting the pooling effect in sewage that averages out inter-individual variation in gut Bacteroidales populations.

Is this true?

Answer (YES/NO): YES